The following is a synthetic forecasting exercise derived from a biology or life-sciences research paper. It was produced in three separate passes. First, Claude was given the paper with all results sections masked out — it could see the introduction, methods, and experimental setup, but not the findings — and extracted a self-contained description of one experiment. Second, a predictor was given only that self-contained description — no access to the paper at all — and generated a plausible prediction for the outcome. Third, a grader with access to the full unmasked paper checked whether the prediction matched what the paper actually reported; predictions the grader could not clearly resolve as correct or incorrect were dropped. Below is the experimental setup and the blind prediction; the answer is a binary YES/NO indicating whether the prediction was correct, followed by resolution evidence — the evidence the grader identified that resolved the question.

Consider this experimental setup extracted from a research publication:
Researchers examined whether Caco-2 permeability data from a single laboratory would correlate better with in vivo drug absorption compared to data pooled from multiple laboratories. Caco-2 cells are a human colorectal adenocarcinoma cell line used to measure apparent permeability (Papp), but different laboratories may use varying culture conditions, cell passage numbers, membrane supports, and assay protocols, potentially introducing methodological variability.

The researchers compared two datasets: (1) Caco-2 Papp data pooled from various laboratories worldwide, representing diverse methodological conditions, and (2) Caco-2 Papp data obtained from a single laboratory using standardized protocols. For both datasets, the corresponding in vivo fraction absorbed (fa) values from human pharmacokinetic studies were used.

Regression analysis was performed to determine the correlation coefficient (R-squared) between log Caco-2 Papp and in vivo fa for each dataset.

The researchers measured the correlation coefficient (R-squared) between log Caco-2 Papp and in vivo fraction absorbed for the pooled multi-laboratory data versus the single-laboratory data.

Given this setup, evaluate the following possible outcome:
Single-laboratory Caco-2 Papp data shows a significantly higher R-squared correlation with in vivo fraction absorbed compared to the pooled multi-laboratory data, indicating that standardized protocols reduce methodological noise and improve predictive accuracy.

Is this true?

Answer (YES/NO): YES